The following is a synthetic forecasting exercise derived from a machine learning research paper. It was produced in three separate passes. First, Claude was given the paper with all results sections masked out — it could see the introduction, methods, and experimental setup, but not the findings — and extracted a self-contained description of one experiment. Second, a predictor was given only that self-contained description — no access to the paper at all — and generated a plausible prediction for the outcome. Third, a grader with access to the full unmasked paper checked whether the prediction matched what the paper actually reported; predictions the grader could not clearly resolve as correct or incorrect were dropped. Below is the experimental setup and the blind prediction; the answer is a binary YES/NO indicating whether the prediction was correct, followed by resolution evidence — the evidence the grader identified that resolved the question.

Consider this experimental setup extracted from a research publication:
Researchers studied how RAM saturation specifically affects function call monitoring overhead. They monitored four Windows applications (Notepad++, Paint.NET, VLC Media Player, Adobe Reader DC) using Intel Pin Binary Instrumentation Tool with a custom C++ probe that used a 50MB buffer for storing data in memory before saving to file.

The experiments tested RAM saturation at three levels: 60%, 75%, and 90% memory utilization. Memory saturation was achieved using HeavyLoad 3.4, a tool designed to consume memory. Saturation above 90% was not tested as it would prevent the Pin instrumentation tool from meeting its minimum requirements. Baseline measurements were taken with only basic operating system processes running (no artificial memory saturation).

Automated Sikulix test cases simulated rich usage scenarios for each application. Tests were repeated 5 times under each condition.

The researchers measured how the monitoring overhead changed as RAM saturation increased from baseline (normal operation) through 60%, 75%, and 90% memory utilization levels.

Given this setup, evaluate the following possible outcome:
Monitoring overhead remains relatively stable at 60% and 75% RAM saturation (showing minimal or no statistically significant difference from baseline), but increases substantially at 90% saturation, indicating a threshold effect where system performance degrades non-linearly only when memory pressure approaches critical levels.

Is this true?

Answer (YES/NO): NO